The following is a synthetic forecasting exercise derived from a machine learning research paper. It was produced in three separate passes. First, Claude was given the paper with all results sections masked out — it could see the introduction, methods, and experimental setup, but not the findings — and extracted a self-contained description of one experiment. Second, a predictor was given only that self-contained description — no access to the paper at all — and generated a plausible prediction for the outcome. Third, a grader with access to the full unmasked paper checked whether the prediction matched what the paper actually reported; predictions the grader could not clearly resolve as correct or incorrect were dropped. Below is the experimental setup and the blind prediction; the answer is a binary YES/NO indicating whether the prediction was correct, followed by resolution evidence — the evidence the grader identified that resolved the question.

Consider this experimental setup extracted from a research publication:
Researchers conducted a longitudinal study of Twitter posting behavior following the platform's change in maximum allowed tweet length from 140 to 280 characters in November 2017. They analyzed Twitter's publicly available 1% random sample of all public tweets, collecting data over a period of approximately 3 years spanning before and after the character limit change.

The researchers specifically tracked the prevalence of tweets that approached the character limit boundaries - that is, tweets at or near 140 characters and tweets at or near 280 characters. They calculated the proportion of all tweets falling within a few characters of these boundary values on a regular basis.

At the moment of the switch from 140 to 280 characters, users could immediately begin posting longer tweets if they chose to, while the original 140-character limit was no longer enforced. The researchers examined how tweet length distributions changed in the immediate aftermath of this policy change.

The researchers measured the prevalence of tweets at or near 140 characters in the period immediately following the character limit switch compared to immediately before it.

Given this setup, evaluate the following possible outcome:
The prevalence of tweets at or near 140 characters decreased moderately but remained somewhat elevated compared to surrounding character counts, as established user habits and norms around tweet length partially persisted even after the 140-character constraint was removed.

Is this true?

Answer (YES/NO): NO